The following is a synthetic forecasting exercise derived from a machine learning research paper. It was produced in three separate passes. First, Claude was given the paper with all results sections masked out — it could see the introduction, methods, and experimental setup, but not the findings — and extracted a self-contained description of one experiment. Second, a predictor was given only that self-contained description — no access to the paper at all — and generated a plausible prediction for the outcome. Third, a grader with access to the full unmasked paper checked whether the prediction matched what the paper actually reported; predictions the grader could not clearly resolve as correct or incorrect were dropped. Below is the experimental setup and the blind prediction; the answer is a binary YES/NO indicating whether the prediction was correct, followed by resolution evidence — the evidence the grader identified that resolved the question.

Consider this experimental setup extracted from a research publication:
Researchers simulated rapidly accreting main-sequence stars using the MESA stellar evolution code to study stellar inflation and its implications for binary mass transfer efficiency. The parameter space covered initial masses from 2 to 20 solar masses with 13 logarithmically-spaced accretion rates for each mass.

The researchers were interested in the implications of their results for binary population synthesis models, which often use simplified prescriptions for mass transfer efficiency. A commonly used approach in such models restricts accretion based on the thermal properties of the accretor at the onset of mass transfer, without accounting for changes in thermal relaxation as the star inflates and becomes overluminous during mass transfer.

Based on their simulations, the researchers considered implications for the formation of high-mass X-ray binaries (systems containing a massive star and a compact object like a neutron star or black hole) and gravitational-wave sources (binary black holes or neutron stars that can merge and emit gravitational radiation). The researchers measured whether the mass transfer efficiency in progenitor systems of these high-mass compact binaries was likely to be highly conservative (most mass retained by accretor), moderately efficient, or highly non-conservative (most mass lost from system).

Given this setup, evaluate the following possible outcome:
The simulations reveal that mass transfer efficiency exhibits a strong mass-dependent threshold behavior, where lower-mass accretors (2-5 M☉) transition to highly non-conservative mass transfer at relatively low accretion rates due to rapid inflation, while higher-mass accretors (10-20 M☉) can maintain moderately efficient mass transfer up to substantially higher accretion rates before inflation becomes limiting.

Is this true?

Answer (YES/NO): NO